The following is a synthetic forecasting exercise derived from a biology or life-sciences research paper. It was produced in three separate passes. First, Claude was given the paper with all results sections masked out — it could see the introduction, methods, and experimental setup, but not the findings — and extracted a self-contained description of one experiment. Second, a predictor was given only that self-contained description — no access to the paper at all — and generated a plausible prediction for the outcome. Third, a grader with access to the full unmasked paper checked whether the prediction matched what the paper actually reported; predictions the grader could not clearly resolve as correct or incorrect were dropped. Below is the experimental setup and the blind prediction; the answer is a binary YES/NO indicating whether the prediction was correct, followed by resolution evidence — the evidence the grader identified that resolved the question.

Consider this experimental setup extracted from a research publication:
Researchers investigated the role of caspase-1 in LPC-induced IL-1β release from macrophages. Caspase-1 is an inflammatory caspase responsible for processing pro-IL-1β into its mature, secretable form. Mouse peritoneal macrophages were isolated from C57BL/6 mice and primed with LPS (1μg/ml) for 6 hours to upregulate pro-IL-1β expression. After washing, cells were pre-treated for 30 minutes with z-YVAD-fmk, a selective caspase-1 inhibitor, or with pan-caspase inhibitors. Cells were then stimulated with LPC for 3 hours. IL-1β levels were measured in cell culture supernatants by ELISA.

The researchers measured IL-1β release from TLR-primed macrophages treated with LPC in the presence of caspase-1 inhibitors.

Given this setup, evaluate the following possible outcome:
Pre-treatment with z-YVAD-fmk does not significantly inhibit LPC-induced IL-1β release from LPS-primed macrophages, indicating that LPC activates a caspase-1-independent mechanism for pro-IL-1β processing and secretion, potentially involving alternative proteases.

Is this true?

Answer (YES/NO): NO